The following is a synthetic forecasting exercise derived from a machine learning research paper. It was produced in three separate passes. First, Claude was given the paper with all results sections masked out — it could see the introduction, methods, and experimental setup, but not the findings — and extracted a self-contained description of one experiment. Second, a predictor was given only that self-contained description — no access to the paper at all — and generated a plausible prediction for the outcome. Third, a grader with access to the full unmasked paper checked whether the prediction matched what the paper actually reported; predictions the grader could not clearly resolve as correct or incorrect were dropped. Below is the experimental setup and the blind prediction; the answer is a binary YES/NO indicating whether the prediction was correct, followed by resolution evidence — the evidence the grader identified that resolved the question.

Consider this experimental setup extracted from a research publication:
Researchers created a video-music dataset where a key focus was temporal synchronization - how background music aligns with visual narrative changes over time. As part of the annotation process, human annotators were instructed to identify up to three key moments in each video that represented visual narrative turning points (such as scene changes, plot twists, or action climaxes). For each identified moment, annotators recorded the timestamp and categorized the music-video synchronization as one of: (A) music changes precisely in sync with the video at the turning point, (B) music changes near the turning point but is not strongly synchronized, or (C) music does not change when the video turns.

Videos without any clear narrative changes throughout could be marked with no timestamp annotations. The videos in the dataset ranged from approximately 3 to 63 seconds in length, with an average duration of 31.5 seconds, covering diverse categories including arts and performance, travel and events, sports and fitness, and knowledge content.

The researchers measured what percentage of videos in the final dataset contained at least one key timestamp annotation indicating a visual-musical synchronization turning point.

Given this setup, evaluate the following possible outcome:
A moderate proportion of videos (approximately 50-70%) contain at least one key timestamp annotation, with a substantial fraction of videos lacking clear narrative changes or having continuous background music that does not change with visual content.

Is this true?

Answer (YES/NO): YES